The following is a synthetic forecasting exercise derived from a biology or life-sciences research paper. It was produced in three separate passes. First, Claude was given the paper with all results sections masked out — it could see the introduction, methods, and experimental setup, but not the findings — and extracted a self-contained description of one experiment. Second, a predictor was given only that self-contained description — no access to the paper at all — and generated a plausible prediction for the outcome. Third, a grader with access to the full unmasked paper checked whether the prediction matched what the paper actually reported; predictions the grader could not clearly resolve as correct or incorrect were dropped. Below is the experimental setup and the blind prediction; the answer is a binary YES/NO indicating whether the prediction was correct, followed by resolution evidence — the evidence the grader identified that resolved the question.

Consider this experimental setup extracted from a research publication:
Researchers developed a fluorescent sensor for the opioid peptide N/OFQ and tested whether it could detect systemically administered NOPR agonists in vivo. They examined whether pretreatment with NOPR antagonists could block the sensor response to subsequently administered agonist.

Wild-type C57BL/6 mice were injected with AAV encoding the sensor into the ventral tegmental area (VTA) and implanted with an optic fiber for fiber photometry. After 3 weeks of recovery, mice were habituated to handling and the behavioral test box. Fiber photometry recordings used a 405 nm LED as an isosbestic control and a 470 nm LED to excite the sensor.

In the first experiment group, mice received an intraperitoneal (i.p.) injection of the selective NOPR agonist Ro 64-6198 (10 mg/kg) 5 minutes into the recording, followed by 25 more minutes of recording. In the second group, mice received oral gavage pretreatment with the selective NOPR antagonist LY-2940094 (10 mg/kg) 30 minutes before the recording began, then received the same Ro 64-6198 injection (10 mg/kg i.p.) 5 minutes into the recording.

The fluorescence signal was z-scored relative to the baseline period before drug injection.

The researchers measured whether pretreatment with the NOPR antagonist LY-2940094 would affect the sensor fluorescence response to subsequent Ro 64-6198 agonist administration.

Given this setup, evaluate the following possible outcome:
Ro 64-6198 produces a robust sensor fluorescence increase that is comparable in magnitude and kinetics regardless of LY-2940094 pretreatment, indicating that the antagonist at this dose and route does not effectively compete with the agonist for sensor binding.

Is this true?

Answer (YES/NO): NO